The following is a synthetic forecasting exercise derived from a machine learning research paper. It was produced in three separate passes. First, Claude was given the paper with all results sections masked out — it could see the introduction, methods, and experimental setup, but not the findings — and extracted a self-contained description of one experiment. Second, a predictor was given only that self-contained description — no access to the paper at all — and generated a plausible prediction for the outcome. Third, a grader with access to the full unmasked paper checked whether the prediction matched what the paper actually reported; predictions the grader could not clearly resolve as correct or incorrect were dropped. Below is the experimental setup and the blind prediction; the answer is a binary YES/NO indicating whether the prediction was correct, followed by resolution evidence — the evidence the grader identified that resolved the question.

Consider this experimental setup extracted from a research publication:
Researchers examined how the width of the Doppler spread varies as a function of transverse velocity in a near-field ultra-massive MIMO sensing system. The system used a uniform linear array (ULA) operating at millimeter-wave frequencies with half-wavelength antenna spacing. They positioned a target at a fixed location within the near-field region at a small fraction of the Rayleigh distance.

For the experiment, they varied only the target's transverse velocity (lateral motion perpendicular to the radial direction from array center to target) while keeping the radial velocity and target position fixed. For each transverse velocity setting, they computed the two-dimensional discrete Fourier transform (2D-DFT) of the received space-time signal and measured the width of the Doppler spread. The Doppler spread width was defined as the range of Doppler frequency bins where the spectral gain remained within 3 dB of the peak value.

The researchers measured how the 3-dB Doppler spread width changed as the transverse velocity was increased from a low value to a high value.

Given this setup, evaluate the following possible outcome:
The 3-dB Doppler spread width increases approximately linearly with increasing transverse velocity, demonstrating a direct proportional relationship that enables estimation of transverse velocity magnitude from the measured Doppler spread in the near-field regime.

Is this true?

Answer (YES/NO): YES